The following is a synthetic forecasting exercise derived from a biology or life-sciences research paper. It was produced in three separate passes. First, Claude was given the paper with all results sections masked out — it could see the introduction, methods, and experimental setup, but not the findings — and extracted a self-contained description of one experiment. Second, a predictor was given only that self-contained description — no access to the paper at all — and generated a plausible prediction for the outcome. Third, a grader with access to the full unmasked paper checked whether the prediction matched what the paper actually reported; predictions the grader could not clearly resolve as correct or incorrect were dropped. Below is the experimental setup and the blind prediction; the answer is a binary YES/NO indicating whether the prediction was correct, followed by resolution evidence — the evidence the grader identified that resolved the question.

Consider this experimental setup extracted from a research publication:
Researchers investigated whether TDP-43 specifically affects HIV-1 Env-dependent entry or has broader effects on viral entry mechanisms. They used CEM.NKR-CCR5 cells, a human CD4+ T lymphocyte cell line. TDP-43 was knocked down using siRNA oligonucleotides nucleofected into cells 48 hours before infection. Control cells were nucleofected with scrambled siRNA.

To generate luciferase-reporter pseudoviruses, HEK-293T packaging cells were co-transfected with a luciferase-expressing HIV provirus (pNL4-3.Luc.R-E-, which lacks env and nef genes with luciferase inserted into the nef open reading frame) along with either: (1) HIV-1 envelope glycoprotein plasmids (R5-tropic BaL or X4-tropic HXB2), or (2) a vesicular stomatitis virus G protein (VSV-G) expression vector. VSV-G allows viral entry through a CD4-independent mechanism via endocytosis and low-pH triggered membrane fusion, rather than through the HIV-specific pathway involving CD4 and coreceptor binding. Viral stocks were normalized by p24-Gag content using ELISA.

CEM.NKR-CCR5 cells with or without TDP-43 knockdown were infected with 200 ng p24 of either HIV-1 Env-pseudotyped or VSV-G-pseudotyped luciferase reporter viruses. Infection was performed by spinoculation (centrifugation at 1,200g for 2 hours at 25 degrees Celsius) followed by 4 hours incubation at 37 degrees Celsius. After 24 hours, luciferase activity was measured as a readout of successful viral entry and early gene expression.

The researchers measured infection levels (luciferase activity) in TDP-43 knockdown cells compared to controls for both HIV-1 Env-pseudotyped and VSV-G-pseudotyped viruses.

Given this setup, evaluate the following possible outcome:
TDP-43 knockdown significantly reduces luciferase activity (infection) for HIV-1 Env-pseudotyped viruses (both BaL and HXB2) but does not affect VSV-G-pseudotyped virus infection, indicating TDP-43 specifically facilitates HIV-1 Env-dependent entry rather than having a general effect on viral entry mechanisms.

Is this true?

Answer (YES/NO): NO